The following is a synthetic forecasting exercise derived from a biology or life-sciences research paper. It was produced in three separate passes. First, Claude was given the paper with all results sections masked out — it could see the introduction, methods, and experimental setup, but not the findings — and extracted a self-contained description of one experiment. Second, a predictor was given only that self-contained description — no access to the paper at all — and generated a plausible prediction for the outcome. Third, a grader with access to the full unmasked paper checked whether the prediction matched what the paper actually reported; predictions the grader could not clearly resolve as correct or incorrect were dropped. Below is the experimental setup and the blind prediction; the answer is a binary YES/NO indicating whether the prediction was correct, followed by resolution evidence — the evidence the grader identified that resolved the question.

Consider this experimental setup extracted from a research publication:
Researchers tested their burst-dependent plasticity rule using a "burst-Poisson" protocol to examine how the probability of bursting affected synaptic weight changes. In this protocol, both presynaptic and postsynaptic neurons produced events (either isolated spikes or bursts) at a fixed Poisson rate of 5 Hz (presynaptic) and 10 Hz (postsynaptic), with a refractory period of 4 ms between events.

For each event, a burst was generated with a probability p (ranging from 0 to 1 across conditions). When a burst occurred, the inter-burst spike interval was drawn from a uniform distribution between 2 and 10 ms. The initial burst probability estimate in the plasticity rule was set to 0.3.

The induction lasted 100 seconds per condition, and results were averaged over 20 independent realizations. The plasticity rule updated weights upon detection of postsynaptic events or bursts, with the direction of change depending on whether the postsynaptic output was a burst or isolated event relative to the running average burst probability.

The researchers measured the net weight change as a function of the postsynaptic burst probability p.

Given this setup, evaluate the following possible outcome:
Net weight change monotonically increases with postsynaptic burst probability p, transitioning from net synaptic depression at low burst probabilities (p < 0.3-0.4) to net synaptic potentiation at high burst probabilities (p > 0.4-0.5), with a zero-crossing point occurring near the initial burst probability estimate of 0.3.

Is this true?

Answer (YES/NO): YES